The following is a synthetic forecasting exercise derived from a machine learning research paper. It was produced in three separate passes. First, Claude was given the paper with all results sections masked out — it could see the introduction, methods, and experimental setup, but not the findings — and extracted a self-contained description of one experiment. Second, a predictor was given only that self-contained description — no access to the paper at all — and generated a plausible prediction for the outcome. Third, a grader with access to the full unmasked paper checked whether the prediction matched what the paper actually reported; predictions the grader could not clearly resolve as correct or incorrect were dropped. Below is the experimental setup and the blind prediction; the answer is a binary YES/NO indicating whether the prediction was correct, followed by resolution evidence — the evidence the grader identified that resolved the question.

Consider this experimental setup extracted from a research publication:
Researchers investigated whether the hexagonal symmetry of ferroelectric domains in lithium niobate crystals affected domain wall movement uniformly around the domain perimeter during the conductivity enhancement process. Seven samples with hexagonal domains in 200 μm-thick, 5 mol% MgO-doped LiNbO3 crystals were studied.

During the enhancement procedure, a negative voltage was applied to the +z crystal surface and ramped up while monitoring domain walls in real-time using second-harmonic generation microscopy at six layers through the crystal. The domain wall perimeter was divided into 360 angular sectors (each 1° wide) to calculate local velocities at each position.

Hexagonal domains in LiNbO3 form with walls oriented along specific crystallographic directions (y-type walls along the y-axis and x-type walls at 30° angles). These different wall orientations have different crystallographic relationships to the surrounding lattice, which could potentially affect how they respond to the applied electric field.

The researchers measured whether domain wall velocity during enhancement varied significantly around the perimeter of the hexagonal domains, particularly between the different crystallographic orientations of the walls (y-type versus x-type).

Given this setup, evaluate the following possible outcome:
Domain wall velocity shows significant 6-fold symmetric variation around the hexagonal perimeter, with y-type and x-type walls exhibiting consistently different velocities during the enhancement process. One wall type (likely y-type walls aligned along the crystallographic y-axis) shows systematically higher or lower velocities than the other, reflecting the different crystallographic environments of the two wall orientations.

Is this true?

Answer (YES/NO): NO